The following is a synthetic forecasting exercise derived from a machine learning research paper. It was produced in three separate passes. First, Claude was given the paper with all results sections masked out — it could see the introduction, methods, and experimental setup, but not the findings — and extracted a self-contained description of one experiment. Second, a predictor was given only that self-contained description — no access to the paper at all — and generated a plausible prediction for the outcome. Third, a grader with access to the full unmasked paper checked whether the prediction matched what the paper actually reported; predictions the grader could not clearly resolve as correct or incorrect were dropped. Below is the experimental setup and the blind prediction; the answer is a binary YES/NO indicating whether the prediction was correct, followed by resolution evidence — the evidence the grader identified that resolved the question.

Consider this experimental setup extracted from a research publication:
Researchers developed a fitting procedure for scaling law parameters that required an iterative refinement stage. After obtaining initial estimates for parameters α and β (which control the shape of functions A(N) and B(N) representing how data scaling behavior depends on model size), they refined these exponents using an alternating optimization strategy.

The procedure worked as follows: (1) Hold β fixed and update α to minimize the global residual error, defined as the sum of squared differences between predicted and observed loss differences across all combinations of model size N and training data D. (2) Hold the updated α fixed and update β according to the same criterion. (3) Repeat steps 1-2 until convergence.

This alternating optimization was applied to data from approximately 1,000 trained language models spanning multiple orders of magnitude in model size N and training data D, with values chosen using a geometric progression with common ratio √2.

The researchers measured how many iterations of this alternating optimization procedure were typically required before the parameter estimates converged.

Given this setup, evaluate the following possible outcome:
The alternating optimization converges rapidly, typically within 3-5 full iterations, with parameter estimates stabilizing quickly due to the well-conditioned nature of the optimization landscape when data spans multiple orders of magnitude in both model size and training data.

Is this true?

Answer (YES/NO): NO